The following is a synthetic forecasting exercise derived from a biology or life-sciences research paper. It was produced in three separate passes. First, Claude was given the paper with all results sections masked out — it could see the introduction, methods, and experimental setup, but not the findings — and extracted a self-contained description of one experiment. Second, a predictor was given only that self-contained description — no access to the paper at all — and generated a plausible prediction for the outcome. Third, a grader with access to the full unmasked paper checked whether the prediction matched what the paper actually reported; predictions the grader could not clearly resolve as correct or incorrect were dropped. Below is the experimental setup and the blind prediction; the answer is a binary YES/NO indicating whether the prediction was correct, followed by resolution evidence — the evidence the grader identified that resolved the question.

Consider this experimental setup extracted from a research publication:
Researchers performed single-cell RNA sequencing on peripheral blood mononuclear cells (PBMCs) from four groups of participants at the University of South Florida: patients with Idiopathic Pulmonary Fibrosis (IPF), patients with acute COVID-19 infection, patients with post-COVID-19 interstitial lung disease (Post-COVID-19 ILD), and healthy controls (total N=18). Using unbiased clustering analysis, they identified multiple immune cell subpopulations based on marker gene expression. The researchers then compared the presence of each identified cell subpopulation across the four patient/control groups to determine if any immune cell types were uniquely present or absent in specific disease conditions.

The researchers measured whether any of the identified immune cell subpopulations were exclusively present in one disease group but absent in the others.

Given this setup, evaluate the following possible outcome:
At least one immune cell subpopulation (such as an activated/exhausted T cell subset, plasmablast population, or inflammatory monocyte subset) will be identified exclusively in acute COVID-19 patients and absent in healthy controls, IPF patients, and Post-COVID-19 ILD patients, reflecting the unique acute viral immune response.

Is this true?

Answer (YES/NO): YES